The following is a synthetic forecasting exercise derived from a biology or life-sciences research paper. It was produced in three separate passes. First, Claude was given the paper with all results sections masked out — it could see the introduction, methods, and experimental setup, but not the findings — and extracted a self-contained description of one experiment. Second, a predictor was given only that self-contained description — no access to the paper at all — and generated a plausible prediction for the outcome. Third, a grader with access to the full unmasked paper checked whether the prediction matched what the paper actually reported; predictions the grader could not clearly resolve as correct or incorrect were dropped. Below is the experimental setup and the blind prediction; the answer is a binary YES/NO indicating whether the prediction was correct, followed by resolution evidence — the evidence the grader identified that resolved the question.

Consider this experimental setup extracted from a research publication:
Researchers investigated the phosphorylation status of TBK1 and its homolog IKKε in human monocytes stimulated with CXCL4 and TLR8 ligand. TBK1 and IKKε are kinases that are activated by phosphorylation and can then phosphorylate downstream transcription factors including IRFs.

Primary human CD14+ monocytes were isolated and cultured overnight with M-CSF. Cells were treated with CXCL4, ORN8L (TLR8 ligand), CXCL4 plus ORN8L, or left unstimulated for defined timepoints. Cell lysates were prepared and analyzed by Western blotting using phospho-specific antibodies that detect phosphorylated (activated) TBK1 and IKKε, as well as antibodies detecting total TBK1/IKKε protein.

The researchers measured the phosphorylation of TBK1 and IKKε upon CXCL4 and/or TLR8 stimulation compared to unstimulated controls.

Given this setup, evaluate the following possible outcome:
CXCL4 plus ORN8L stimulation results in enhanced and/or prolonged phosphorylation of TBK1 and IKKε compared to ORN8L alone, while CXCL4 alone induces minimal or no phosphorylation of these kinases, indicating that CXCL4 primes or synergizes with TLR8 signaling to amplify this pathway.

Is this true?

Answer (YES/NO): YES